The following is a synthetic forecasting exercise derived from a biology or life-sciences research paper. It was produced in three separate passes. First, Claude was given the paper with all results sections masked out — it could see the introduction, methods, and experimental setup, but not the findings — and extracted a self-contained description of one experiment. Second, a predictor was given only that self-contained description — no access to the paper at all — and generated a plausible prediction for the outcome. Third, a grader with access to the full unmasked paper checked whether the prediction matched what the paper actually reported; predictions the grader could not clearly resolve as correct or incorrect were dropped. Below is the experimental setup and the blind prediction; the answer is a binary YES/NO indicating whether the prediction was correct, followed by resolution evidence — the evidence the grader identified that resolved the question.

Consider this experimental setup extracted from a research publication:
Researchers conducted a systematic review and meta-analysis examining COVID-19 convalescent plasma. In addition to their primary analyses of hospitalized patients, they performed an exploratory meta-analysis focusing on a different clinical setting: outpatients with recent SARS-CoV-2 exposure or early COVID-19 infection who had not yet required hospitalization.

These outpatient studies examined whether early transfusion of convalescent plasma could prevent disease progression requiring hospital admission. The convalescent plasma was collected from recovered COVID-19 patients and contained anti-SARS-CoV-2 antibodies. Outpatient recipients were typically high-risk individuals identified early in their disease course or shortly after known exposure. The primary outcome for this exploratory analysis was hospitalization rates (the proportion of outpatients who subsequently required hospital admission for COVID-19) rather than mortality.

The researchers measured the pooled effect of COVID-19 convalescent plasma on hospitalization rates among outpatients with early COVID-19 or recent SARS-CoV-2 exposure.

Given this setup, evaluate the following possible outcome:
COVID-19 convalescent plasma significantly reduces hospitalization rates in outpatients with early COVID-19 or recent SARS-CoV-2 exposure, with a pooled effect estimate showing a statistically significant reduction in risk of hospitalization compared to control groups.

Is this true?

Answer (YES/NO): YES